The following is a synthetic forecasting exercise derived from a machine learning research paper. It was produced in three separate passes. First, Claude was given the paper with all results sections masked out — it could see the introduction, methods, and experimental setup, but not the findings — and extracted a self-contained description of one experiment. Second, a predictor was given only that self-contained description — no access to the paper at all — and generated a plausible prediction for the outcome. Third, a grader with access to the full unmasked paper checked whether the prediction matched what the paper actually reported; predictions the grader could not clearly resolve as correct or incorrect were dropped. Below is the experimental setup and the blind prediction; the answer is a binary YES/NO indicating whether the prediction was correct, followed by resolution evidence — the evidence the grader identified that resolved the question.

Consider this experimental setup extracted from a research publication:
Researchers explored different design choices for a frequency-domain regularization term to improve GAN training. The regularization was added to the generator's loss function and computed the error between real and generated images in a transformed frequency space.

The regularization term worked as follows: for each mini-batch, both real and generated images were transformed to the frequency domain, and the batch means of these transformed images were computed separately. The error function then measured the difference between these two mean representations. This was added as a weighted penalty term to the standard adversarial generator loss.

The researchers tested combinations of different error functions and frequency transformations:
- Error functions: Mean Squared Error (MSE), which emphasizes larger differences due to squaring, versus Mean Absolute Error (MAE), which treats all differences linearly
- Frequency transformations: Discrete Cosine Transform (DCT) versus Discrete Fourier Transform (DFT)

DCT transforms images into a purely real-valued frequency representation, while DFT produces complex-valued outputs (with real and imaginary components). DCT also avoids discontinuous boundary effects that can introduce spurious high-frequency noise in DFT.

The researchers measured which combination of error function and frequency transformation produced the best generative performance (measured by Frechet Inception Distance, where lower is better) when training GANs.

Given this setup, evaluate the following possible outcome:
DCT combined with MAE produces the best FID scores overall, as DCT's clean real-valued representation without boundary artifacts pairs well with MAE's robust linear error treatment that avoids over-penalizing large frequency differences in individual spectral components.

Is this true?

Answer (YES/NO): NO